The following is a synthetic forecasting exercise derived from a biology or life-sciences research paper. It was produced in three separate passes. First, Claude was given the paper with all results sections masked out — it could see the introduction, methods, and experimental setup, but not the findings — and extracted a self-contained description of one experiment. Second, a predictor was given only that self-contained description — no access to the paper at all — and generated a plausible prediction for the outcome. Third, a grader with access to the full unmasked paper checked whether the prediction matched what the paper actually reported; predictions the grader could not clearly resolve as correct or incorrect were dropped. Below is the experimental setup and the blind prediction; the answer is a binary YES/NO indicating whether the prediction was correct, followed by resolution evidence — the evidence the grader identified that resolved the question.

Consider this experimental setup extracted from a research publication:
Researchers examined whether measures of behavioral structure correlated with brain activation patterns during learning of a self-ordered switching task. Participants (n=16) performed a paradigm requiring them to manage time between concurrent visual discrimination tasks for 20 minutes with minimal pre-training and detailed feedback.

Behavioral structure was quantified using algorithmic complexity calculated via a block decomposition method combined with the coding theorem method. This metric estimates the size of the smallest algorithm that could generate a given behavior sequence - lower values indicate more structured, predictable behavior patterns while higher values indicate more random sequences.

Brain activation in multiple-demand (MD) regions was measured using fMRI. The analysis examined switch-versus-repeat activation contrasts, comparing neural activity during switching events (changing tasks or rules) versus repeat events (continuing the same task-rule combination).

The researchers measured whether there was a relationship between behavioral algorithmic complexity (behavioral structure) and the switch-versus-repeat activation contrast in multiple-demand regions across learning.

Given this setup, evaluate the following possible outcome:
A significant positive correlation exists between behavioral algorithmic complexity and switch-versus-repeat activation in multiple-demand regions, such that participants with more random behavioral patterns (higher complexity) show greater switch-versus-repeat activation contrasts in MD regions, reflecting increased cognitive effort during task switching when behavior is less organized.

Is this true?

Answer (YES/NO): NO